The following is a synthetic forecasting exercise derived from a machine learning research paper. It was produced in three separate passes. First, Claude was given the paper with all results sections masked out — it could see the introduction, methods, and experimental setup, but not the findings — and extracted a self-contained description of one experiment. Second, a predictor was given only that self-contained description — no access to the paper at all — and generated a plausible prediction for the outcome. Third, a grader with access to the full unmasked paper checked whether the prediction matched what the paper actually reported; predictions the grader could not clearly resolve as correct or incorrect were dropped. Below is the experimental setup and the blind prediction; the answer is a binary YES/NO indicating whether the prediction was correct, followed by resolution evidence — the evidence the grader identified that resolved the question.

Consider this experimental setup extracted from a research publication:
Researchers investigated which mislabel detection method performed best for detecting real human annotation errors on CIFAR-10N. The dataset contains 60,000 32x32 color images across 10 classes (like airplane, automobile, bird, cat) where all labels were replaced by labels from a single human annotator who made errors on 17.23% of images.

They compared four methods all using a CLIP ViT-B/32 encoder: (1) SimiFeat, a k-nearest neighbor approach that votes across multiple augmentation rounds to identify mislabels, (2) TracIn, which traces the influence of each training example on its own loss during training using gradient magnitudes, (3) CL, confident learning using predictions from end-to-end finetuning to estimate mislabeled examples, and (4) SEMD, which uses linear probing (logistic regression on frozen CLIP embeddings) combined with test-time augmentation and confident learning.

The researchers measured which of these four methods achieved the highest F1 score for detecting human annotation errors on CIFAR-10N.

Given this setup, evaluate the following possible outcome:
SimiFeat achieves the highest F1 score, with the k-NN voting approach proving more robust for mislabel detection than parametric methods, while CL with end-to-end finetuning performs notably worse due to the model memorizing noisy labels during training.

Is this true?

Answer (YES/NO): NO